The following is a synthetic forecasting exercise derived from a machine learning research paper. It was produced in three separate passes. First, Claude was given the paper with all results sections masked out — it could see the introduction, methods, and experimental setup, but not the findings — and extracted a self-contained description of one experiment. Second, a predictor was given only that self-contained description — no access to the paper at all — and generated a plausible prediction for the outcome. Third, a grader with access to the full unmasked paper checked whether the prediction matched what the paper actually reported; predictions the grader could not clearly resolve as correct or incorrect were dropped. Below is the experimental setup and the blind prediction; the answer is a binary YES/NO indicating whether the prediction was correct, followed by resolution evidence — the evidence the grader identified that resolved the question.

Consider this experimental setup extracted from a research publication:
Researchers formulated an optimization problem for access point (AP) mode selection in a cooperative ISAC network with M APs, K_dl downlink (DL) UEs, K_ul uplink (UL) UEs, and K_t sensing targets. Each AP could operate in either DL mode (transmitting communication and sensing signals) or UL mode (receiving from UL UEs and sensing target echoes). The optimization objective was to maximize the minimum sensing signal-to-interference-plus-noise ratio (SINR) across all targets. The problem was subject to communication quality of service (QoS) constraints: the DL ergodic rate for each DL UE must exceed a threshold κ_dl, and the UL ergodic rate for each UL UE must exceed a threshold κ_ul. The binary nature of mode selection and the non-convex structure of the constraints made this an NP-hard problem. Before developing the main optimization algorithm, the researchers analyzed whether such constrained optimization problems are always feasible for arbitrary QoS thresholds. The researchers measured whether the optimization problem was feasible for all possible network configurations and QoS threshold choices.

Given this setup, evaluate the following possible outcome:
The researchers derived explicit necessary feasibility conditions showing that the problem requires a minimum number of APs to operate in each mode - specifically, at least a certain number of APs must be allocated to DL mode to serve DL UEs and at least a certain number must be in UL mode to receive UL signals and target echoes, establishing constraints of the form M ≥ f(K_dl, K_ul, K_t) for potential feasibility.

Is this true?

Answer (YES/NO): NO